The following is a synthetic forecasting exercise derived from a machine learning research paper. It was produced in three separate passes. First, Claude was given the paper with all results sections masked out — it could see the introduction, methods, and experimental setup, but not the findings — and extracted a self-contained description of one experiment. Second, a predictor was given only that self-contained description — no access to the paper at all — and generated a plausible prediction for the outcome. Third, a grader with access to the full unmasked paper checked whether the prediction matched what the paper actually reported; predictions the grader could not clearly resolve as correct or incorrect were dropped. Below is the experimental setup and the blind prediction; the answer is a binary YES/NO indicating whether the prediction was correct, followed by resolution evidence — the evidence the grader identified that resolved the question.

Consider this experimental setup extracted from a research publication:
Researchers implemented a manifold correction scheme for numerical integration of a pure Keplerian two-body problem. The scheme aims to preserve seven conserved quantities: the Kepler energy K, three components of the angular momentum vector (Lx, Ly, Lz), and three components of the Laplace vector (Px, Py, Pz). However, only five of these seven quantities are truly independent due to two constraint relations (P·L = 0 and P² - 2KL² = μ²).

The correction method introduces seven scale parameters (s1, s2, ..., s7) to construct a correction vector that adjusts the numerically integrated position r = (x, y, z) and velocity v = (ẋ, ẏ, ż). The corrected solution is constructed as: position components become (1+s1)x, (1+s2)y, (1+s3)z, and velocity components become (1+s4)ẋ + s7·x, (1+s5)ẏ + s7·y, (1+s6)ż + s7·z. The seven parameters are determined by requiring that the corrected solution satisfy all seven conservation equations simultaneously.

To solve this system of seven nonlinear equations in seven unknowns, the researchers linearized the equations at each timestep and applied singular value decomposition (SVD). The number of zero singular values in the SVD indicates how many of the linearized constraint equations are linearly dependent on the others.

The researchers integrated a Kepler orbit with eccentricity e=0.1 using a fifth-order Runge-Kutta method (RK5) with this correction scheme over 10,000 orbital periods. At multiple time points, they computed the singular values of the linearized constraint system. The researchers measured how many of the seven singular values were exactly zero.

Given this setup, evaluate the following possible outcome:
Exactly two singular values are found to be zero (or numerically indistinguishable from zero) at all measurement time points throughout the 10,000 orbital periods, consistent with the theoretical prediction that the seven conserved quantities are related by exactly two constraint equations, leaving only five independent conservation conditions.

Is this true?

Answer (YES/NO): YES